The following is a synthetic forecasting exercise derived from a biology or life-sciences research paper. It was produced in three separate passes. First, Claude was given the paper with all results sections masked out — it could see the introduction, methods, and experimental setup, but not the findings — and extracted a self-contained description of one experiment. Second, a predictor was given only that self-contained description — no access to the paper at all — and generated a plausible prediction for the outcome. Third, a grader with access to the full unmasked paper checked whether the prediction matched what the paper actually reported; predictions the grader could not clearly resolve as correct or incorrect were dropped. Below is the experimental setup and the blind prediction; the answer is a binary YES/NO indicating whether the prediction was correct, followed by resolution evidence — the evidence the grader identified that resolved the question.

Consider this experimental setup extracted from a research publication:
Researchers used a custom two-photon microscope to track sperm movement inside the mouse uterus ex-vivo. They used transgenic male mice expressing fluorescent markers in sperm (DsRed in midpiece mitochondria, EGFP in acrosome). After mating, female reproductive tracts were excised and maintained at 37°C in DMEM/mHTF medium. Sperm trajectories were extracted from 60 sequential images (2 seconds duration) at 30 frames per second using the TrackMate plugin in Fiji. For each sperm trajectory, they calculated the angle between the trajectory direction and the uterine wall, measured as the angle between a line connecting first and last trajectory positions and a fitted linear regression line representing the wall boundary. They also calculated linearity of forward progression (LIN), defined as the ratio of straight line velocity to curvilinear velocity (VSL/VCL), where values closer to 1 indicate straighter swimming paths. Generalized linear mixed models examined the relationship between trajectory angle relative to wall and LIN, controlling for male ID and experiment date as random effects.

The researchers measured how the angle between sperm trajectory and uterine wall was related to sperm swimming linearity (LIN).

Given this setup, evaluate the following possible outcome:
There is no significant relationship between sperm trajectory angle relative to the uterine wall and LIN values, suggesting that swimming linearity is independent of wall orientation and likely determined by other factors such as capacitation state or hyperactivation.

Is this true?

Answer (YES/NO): NO